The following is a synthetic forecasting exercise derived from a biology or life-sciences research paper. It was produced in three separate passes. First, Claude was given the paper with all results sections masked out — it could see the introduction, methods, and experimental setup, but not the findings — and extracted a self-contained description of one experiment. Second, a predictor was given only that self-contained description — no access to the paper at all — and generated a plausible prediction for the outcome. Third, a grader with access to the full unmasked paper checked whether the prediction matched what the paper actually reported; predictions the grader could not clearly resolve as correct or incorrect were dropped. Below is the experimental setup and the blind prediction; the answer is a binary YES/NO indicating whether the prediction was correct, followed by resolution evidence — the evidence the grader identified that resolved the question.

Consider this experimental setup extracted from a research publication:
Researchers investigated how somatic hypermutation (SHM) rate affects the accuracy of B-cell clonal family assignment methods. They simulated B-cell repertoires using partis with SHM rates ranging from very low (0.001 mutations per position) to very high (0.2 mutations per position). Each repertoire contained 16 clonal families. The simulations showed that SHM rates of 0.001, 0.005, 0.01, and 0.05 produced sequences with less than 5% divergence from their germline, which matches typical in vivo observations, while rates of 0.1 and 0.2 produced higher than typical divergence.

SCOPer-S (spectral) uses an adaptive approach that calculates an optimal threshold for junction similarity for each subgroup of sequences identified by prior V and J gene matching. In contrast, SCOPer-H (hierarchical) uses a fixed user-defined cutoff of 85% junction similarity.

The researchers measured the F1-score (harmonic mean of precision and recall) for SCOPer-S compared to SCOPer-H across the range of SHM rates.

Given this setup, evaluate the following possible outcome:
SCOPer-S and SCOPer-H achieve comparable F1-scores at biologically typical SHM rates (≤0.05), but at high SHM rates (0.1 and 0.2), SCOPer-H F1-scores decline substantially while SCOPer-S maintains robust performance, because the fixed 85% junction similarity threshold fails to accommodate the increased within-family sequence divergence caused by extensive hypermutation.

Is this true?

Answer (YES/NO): NO